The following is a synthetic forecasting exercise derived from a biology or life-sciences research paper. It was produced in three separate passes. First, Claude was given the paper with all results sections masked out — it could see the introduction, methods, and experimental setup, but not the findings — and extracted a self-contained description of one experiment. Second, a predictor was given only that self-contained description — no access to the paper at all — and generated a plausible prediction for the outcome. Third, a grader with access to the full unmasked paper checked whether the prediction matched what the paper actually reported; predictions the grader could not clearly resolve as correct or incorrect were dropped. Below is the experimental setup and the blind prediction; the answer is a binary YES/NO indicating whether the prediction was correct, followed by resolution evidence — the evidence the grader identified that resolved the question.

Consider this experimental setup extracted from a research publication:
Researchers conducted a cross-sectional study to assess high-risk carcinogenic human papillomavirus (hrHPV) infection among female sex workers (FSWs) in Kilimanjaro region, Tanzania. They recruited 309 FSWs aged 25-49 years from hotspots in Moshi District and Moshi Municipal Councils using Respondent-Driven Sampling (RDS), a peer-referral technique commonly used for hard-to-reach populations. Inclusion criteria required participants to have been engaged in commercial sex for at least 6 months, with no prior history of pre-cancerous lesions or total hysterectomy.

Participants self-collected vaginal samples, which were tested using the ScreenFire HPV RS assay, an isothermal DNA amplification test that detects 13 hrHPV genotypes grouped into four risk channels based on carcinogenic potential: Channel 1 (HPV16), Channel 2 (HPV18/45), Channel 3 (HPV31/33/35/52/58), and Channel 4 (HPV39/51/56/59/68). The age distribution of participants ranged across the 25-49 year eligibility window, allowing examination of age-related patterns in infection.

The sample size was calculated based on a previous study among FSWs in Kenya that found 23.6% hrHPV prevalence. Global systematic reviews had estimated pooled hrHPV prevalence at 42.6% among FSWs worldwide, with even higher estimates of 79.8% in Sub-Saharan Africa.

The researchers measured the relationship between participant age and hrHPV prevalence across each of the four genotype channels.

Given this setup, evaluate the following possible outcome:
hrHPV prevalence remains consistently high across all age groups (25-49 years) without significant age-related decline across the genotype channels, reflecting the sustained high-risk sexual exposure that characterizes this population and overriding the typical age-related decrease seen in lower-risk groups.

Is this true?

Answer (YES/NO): NO